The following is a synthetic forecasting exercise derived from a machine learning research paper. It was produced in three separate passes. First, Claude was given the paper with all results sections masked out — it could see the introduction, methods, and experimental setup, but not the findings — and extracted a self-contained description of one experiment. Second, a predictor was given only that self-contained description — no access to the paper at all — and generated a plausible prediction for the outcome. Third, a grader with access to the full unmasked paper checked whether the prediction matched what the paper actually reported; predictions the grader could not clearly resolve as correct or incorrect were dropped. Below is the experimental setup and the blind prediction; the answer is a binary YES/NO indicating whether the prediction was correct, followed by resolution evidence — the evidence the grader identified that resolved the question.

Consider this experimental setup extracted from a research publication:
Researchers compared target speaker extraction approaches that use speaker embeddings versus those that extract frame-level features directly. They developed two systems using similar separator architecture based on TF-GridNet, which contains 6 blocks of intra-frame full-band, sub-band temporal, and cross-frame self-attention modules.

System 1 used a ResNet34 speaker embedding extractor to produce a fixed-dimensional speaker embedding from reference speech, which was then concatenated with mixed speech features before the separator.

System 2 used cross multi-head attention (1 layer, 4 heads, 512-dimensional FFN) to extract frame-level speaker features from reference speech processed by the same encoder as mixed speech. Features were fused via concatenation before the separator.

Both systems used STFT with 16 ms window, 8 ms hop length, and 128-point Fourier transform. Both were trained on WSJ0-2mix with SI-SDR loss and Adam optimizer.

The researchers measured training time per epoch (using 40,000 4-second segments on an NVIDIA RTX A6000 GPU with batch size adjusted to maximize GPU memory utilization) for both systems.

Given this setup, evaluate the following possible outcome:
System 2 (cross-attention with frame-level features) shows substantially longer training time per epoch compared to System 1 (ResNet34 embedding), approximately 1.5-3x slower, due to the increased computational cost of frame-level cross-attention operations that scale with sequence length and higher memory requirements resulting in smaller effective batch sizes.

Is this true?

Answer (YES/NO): NO